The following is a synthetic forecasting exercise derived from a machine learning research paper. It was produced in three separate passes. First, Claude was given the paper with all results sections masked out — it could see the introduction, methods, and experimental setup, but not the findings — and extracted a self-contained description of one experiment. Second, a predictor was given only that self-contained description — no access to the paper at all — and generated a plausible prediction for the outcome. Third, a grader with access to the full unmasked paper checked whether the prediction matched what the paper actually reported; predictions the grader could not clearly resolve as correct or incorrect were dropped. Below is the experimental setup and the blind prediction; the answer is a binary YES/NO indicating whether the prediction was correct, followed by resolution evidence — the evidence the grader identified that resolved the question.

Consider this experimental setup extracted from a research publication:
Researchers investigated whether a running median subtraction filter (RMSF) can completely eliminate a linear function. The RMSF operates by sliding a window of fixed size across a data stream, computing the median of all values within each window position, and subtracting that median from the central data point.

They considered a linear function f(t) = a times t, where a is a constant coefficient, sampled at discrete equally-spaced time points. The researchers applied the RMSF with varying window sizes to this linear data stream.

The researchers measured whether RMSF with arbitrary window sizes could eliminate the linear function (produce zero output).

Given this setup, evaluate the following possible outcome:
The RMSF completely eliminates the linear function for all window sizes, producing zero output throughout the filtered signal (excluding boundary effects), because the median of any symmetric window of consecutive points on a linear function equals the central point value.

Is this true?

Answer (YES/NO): YES